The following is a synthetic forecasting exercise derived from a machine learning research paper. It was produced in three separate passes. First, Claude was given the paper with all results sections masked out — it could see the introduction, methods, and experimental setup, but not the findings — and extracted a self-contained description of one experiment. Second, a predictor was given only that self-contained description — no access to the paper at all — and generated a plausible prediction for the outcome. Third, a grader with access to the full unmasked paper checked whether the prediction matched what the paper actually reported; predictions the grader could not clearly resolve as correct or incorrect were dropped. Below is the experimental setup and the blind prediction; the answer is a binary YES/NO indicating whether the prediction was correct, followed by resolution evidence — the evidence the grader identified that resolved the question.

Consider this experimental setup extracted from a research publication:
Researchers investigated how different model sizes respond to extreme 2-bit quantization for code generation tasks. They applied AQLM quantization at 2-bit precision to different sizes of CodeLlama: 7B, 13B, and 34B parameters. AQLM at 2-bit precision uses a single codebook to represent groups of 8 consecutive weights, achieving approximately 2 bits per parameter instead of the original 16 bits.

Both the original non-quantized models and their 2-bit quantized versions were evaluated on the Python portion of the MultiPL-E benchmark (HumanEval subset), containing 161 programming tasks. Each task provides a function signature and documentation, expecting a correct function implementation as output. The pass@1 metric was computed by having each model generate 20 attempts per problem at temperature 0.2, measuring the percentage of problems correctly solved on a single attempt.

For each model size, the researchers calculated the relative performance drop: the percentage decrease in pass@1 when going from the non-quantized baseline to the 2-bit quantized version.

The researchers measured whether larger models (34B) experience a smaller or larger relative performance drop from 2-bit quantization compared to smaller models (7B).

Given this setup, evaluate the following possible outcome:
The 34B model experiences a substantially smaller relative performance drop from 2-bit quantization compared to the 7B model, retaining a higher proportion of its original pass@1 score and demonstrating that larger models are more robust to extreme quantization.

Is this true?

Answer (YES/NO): YES